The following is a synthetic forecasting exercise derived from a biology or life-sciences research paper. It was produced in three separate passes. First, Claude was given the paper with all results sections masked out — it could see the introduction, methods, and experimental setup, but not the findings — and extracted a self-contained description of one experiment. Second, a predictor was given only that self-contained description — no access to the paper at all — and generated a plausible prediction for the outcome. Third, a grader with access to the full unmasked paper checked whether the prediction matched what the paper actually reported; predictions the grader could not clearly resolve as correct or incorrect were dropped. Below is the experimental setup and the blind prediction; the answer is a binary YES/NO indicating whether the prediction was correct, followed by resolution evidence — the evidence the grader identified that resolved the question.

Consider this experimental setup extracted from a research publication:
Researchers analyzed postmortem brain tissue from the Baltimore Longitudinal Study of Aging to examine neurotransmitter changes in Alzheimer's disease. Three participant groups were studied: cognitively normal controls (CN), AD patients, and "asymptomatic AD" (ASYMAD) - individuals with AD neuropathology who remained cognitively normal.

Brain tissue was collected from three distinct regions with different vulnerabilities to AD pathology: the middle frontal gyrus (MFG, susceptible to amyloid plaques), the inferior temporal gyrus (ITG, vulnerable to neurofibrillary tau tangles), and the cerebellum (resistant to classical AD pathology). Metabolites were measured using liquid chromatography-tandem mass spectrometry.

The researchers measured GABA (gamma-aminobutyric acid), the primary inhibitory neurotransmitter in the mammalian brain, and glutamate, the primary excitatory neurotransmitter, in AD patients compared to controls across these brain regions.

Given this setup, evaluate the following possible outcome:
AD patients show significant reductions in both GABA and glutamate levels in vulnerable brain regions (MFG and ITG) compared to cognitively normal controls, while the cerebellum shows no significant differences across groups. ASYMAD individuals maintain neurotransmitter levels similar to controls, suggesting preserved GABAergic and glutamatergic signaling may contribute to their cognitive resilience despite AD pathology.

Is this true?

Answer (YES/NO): NO